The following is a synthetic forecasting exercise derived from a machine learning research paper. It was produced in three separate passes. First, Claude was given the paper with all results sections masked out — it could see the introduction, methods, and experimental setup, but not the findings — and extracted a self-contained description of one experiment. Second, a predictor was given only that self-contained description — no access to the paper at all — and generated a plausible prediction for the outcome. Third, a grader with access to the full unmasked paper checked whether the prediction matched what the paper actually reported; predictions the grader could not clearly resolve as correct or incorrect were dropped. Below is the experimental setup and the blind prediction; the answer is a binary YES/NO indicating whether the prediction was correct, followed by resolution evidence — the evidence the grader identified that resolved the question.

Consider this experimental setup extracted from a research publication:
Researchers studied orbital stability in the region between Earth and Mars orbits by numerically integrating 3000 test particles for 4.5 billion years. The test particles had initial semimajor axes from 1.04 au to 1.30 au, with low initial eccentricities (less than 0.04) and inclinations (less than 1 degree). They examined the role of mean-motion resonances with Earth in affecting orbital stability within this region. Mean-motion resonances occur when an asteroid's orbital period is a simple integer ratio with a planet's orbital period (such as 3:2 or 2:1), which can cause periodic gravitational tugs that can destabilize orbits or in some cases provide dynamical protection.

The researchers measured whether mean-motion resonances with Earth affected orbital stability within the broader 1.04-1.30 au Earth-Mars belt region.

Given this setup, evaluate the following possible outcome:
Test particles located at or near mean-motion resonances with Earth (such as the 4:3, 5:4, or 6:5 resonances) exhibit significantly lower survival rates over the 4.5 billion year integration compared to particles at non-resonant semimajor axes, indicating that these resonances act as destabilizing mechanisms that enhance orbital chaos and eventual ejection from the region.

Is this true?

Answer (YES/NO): NO